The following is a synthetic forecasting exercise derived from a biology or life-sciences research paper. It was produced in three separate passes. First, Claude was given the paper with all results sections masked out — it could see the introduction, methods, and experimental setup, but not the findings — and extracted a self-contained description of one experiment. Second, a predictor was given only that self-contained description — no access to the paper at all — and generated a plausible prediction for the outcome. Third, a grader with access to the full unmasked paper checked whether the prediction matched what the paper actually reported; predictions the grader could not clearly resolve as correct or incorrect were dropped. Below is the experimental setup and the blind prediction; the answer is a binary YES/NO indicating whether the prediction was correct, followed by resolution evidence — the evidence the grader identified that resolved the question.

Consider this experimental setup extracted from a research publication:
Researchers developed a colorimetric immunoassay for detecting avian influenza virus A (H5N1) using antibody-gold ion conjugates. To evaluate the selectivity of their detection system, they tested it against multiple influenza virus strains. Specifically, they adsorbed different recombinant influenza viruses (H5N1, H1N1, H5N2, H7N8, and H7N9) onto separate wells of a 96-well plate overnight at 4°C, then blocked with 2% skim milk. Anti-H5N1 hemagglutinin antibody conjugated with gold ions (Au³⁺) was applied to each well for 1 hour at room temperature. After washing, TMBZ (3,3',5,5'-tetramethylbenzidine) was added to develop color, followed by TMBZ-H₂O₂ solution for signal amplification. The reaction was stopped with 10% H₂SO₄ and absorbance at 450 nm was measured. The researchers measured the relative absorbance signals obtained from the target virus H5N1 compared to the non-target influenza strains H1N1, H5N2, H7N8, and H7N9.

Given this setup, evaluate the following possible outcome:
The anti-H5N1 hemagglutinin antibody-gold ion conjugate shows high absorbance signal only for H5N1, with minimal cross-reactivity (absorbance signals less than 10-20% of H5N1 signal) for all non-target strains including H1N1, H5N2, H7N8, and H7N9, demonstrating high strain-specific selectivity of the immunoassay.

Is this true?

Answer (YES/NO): YES